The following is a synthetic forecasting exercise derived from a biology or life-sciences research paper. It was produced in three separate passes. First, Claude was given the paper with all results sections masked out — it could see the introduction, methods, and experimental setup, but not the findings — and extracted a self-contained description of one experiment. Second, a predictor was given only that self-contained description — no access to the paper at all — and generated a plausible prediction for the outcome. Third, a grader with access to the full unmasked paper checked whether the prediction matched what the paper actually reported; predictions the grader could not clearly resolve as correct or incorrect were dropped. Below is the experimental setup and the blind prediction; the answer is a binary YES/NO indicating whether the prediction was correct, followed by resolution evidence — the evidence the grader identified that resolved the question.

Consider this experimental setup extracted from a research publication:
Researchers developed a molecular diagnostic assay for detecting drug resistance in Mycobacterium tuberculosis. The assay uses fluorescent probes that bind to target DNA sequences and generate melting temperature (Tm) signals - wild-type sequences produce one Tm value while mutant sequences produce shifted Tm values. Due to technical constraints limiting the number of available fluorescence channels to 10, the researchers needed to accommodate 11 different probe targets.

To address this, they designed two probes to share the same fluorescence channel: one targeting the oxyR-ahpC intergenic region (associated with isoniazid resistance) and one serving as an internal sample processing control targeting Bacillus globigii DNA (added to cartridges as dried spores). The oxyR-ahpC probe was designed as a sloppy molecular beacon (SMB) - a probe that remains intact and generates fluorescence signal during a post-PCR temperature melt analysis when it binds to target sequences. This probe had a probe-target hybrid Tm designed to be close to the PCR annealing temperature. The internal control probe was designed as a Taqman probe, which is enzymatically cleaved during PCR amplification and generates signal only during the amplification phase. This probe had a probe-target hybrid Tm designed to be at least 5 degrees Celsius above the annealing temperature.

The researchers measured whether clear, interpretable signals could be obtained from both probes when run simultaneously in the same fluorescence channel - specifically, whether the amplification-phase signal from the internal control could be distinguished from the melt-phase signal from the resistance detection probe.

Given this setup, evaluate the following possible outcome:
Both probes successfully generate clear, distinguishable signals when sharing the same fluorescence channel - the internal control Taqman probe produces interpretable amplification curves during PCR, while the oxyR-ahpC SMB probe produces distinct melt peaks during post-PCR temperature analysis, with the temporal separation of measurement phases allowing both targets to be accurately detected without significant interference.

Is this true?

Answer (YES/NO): YES